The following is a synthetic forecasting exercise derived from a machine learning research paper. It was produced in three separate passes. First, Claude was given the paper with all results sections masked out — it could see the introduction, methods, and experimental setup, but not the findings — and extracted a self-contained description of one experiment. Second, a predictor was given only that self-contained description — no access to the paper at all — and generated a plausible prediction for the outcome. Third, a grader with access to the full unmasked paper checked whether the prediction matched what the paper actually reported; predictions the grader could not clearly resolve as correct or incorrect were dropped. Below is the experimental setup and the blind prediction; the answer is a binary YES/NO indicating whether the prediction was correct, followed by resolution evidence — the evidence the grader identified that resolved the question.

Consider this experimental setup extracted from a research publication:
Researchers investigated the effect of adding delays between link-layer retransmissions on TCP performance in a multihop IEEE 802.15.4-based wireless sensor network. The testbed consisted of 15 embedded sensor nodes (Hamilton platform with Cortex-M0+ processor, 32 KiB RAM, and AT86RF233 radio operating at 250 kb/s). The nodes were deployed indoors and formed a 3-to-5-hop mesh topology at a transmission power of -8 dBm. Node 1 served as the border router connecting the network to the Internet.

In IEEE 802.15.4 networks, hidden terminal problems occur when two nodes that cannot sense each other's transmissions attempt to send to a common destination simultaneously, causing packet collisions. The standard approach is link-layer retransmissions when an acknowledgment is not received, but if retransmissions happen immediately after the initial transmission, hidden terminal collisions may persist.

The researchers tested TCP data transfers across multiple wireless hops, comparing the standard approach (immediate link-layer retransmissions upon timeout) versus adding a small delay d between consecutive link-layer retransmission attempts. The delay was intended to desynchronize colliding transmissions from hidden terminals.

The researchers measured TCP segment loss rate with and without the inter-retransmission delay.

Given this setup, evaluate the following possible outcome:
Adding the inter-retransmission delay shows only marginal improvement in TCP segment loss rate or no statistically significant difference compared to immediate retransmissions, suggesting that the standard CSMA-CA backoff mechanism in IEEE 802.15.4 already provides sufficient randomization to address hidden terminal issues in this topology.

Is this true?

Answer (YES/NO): NO